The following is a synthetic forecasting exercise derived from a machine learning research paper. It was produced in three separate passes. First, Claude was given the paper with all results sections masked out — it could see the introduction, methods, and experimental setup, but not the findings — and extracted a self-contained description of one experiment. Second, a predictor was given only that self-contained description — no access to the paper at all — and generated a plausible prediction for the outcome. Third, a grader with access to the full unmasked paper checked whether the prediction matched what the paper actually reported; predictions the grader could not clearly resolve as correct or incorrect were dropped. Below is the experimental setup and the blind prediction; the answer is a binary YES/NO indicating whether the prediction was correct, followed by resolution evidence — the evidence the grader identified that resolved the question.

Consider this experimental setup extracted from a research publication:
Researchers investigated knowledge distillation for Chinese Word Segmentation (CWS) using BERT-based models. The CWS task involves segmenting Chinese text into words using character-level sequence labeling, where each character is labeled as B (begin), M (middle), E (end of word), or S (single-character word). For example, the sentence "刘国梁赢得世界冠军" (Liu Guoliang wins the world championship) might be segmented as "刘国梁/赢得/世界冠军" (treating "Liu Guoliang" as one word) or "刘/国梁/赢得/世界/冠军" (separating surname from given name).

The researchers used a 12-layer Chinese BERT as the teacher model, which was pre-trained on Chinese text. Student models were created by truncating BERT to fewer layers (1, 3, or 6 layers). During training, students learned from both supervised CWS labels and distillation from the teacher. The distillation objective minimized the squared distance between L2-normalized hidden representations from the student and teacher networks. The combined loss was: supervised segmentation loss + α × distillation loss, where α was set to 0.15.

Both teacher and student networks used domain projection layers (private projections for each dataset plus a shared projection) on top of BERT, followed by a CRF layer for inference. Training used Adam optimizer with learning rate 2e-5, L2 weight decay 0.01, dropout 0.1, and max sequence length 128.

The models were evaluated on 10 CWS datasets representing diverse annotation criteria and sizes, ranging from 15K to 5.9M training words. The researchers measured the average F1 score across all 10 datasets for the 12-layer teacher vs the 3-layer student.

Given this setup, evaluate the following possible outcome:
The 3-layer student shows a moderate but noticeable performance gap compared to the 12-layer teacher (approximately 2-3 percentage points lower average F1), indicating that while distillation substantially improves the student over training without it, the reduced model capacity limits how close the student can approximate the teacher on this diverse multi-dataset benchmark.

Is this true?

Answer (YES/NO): NO